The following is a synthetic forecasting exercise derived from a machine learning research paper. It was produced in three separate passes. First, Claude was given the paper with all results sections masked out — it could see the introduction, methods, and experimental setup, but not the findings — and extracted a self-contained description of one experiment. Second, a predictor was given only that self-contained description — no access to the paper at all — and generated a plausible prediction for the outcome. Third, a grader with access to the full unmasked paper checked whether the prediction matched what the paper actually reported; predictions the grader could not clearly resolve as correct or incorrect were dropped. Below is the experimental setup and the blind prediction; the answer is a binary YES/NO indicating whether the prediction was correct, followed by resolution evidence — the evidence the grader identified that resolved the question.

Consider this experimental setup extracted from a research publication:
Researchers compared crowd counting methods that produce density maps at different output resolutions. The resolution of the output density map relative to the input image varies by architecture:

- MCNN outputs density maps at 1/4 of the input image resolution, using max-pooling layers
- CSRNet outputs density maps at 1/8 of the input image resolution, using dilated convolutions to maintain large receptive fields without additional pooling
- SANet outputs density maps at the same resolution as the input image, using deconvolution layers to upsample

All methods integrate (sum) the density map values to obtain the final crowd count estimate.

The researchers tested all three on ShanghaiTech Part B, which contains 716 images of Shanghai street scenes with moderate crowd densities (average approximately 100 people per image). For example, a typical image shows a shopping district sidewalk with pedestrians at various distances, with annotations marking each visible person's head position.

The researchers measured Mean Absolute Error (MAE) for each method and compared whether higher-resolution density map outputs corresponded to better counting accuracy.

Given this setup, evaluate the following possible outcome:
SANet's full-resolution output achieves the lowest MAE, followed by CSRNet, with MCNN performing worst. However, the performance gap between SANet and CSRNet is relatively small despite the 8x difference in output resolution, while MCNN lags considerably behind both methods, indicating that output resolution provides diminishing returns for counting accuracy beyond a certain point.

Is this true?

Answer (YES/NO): YES